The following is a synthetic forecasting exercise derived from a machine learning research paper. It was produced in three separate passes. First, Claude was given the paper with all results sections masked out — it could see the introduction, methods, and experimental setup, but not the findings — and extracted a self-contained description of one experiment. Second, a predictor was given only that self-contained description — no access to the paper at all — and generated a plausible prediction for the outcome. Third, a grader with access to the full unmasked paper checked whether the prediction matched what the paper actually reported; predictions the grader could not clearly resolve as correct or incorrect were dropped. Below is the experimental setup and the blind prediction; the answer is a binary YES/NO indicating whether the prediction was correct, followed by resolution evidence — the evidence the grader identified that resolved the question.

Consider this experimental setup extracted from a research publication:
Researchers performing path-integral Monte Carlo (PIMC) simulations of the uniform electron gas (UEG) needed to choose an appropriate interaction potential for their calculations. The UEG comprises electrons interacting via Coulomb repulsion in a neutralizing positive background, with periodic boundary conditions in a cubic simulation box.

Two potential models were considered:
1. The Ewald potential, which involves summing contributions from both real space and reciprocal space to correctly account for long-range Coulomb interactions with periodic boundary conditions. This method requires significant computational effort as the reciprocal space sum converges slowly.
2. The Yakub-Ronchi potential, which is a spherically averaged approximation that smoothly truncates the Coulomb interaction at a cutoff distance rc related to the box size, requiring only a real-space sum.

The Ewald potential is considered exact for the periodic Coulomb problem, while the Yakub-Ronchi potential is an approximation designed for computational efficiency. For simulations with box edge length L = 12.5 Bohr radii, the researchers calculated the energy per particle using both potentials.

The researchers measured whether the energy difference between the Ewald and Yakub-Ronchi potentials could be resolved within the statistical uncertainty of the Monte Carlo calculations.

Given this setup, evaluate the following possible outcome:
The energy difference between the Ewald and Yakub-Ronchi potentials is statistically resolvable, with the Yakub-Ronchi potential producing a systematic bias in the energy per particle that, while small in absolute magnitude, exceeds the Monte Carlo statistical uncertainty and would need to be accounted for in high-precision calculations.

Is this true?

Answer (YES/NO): NO